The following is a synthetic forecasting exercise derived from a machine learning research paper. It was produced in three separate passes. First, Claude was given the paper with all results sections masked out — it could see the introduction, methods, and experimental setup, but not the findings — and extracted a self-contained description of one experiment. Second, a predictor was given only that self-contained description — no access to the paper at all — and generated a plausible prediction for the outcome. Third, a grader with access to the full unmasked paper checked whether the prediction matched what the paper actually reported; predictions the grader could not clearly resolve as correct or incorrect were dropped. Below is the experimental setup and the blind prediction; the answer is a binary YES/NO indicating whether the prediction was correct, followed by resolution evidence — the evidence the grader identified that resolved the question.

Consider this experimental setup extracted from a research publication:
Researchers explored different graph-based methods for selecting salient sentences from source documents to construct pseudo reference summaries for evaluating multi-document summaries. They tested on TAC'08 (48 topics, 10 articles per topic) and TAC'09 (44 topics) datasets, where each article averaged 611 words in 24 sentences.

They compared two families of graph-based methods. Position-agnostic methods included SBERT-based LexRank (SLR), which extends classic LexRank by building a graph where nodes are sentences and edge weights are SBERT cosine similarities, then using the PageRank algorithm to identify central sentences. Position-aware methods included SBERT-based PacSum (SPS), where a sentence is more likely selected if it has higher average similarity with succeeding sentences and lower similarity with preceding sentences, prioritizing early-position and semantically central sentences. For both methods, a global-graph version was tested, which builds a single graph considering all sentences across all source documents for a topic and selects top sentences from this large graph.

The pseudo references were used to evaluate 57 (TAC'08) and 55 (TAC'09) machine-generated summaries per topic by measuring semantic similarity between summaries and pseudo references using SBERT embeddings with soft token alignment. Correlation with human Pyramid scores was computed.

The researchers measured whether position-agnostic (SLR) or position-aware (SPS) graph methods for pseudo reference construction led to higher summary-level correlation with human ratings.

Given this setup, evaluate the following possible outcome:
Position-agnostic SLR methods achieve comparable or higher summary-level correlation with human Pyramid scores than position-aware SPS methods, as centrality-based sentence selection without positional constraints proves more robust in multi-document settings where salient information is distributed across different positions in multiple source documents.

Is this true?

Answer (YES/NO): NO